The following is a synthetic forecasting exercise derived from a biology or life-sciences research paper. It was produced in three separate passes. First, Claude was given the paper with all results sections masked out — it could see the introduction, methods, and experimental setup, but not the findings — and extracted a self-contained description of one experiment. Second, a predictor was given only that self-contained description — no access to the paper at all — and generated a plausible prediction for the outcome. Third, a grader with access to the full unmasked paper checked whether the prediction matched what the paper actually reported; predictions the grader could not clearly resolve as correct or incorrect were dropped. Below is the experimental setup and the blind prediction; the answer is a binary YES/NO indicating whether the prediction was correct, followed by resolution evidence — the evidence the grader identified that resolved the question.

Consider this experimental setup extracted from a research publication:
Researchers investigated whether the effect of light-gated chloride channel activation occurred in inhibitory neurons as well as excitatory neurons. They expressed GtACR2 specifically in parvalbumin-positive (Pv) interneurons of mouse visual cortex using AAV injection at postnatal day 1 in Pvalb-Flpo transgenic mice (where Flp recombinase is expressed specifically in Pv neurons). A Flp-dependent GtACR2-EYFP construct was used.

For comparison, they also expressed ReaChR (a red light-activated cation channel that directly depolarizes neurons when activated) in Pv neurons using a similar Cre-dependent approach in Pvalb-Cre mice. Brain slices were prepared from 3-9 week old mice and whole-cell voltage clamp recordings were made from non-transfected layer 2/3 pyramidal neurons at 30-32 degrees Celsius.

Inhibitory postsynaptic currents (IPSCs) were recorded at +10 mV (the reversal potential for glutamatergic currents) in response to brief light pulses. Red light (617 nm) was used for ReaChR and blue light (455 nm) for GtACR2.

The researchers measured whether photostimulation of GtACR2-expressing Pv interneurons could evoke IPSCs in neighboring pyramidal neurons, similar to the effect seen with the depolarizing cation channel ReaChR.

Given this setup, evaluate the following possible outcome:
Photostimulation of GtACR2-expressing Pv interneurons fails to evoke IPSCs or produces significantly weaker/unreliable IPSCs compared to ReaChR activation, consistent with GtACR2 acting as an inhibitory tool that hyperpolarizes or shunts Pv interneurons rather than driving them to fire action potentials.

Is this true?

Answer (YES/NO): NO